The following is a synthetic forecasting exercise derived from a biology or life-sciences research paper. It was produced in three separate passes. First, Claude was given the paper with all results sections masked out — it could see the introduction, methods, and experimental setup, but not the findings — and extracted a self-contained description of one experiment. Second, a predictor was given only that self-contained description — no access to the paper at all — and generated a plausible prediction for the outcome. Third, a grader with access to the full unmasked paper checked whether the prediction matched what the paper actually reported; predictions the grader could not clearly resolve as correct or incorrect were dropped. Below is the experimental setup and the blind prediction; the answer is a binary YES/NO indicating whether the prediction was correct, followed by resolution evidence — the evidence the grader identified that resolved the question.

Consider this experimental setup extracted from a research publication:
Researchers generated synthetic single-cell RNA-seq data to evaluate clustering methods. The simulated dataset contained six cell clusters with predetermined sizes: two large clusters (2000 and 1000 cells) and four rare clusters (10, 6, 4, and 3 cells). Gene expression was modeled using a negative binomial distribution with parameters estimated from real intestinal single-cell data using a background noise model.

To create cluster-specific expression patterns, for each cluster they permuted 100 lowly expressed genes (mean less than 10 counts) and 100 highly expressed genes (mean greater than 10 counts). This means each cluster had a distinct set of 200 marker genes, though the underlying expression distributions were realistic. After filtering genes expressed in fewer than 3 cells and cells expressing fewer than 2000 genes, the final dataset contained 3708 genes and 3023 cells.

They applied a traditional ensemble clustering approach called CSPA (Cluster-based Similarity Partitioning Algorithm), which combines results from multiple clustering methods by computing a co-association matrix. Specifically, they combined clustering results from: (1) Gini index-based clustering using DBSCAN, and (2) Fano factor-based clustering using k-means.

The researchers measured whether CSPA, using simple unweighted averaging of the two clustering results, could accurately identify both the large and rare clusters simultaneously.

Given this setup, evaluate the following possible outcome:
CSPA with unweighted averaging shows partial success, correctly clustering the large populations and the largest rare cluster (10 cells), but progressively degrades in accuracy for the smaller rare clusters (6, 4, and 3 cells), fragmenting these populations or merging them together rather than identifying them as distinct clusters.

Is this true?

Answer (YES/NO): NO